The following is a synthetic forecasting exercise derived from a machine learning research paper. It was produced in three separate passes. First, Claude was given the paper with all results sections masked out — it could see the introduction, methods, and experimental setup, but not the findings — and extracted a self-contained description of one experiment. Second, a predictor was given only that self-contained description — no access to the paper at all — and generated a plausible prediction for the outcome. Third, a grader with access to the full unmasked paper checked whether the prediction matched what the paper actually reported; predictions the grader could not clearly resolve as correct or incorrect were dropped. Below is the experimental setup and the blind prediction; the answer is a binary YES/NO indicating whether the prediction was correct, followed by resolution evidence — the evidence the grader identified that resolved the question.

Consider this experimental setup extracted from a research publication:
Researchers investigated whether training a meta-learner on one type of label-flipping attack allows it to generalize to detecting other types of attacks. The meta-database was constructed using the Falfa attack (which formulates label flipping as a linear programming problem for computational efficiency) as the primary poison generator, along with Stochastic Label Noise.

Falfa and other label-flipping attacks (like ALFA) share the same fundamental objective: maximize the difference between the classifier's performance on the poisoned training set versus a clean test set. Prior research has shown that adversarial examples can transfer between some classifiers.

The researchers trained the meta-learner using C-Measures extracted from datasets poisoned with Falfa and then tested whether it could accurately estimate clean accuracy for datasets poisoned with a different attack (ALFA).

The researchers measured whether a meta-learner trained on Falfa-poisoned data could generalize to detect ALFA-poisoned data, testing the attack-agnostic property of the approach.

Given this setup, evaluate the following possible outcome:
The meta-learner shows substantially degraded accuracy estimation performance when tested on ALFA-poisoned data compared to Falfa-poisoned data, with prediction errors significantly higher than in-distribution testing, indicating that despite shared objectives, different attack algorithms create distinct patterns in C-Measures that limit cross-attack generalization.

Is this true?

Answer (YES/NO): NO